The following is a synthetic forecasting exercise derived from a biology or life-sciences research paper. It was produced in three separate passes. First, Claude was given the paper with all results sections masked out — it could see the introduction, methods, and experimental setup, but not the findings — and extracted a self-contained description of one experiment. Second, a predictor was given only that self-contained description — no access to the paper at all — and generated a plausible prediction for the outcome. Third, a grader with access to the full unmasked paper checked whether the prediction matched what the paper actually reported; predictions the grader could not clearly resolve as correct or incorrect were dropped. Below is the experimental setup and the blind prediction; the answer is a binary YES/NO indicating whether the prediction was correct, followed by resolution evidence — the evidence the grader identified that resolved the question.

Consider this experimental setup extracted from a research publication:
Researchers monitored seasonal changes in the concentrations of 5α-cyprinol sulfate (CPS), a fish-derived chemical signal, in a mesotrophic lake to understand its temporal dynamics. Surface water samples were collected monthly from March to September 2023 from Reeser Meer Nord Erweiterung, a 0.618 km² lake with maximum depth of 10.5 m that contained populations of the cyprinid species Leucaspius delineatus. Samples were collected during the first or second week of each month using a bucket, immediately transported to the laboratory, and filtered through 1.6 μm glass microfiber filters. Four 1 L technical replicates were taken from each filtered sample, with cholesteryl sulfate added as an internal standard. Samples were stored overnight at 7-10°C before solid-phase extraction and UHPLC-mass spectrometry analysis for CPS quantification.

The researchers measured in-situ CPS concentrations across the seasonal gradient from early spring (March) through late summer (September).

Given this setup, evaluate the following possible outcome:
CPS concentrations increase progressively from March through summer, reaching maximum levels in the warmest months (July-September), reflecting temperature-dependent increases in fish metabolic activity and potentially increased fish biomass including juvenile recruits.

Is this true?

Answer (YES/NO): NO